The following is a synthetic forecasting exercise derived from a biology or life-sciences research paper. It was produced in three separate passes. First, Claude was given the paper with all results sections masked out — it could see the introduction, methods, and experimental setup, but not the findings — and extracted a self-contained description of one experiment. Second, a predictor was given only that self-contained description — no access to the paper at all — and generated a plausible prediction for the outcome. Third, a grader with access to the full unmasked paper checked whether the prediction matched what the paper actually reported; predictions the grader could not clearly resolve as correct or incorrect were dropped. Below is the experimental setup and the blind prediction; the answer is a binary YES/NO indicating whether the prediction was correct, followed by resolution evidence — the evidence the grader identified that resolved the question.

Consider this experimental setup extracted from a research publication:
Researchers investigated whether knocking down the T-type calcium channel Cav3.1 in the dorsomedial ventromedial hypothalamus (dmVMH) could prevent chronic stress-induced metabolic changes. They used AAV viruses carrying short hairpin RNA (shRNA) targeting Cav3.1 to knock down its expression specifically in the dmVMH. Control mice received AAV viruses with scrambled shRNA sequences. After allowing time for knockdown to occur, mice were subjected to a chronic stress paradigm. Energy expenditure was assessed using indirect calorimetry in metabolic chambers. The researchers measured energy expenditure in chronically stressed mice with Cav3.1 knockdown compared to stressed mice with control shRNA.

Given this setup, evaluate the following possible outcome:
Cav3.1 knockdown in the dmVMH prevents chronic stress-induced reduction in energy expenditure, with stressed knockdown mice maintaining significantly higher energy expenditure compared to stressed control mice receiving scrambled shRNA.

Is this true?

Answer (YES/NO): YES